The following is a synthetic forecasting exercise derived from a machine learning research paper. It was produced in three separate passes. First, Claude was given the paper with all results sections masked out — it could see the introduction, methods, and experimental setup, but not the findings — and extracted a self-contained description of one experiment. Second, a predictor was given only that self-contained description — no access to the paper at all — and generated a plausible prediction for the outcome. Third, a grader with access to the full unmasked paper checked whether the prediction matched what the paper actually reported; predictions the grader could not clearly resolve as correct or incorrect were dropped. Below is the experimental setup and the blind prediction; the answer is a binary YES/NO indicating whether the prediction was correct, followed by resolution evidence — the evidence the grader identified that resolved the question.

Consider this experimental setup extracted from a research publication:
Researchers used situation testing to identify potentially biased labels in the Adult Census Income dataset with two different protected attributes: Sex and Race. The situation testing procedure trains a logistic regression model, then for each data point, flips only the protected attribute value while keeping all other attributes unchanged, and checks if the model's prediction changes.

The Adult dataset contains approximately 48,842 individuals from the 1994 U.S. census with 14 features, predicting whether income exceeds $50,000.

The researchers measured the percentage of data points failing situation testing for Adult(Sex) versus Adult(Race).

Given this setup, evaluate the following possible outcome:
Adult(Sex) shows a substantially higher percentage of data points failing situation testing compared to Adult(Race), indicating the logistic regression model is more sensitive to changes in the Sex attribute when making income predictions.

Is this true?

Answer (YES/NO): YES